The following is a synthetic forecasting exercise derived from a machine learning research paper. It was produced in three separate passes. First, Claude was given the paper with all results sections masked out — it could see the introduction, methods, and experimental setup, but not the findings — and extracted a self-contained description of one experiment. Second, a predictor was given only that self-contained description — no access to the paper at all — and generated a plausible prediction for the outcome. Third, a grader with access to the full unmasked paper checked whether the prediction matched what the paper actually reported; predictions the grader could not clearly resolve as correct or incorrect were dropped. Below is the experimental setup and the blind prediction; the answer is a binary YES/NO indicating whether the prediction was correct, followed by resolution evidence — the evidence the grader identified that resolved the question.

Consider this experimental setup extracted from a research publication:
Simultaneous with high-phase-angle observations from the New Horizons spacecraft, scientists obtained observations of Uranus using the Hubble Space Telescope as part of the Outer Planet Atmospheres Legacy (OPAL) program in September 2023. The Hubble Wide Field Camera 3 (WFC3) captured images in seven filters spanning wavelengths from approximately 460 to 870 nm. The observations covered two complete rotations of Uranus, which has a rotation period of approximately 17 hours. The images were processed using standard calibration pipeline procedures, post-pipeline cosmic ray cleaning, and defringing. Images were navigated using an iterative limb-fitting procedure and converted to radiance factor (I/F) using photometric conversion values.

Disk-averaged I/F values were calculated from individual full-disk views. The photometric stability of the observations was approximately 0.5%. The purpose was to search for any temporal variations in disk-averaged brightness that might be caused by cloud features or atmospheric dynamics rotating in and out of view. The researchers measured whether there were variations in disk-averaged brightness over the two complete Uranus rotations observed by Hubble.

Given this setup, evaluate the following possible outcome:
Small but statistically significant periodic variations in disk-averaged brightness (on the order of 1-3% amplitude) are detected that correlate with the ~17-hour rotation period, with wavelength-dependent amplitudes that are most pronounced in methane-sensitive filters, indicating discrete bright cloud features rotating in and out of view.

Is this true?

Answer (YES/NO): NO